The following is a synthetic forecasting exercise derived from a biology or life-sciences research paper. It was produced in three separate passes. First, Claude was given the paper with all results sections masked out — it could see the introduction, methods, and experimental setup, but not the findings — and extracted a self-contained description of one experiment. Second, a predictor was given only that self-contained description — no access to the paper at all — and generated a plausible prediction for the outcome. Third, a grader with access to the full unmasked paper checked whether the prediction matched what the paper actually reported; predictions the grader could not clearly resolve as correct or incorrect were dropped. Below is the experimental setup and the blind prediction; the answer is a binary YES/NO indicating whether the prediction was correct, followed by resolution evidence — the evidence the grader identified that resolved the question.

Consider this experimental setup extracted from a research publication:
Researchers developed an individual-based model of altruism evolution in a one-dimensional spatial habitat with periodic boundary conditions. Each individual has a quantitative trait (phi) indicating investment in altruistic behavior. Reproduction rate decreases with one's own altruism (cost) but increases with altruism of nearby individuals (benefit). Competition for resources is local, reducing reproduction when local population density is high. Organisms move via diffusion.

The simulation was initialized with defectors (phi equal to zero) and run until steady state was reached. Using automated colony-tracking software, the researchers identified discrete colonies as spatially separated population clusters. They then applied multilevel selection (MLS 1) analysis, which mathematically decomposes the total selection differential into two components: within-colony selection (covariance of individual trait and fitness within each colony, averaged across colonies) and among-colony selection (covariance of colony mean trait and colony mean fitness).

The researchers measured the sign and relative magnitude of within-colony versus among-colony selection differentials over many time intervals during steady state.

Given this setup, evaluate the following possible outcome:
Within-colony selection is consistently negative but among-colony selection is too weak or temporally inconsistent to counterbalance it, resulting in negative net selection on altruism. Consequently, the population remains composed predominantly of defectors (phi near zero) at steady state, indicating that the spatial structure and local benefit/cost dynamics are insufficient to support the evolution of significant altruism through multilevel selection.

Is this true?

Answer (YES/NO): NO